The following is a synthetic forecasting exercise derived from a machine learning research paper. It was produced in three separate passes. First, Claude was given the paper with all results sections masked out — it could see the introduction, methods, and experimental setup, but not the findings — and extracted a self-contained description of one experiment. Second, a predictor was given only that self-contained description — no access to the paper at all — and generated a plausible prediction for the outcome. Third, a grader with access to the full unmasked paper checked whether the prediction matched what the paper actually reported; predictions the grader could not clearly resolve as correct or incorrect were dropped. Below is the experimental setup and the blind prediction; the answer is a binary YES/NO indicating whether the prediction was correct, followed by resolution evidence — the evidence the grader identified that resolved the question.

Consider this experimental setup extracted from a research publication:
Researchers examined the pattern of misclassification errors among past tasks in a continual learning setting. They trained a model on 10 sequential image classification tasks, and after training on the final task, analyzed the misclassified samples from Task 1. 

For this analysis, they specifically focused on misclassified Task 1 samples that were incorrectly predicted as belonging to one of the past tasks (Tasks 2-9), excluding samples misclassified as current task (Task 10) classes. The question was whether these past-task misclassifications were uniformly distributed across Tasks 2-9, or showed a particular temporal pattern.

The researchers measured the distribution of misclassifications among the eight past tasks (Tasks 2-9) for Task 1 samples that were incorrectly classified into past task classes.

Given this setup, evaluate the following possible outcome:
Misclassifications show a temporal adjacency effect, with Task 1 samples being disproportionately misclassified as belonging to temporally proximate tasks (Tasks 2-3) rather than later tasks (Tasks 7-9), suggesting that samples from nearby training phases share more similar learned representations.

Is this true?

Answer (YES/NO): NO